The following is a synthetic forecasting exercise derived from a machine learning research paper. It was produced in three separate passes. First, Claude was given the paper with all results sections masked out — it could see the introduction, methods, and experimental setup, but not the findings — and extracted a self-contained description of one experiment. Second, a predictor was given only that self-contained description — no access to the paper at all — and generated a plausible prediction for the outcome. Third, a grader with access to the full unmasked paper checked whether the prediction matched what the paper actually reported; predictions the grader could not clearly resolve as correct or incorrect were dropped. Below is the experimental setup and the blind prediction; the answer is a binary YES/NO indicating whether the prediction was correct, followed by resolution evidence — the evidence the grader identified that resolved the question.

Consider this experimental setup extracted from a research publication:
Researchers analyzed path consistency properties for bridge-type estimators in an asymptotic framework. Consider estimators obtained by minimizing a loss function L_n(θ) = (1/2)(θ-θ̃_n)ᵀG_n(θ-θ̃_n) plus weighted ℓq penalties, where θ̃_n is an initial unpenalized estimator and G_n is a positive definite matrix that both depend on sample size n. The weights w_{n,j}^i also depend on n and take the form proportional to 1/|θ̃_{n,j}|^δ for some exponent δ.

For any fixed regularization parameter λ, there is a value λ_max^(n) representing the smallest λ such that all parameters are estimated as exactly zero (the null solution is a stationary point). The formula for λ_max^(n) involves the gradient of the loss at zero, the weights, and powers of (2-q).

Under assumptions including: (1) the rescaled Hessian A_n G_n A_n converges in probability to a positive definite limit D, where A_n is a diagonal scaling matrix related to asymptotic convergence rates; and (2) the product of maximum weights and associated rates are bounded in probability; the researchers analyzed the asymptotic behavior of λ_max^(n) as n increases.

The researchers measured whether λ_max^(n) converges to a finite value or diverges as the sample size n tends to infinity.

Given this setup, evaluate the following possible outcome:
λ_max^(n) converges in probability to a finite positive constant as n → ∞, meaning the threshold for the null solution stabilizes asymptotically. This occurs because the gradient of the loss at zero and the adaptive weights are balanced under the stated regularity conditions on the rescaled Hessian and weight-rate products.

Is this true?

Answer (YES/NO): NO